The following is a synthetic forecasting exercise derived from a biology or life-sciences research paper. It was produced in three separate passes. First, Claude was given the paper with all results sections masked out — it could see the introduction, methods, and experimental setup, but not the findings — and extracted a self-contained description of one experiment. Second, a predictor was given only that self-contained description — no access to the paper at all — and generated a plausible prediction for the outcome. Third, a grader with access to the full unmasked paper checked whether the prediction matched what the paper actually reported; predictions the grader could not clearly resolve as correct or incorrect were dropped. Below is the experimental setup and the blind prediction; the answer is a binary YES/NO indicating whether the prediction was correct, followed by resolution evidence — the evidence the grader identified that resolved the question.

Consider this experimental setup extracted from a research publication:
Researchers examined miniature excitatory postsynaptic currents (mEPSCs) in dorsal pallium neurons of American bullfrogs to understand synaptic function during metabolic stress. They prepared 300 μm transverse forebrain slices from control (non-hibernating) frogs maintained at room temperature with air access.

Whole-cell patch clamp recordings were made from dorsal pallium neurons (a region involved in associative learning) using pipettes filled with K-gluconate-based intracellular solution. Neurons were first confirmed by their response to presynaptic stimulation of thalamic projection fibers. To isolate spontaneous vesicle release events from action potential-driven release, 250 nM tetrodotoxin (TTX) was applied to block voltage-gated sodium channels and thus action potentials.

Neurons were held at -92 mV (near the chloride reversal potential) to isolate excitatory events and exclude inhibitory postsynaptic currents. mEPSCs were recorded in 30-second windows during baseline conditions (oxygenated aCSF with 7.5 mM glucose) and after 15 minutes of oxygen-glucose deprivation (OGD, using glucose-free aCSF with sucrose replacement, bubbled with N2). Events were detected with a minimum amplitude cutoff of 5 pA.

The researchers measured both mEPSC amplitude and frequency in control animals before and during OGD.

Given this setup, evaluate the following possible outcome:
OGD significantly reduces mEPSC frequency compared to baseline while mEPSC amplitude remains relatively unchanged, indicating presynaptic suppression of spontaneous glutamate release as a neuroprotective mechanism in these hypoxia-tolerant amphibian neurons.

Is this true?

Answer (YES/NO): NO